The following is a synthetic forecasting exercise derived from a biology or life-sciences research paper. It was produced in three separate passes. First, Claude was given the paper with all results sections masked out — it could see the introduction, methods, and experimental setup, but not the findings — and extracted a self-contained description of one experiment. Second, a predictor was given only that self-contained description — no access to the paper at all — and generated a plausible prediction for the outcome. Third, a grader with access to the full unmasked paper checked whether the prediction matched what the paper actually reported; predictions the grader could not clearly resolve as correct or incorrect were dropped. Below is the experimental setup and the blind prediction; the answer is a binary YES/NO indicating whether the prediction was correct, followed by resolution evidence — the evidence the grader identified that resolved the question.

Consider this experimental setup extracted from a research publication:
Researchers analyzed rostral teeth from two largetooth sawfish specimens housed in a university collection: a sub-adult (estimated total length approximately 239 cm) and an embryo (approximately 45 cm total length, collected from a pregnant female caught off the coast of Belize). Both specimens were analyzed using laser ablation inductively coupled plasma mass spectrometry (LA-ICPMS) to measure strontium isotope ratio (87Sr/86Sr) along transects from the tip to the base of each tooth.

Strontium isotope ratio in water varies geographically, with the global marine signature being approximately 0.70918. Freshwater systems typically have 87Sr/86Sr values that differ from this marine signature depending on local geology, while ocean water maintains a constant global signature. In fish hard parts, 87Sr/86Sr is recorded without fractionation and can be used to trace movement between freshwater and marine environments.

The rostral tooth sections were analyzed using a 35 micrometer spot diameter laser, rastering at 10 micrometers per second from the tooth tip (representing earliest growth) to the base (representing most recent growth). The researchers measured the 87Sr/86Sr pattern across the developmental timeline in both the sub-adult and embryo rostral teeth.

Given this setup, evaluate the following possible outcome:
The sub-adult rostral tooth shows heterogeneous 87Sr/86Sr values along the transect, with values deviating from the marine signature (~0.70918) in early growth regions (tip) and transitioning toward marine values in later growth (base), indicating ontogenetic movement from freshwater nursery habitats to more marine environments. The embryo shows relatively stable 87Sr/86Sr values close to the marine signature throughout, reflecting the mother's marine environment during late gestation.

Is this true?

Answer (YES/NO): NO